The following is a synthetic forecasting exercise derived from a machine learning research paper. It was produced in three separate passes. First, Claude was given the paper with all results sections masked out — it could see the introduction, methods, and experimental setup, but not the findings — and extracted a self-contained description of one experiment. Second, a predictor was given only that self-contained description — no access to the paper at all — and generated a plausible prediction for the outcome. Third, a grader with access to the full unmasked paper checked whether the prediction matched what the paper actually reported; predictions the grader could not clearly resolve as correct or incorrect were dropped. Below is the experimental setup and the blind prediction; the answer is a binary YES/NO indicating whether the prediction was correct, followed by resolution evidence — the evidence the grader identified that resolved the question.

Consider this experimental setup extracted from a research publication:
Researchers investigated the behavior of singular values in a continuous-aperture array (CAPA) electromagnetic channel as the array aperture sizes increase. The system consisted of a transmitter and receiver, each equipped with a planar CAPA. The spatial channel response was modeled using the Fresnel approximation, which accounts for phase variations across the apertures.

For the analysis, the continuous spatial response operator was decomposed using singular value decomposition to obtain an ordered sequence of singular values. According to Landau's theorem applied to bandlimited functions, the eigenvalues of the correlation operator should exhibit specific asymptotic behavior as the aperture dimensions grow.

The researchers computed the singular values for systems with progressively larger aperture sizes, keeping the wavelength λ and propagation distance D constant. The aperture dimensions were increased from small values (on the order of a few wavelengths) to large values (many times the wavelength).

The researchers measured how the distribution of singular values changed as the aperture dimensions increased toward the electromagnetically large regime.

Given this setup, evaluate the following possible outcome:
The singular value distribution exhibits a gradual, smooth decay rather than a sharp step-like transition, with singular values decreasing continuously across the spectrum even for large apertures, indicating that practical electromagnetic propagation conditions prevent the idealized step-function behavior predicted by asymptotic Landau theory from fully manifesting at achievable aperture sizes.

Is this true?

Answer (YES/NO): NO